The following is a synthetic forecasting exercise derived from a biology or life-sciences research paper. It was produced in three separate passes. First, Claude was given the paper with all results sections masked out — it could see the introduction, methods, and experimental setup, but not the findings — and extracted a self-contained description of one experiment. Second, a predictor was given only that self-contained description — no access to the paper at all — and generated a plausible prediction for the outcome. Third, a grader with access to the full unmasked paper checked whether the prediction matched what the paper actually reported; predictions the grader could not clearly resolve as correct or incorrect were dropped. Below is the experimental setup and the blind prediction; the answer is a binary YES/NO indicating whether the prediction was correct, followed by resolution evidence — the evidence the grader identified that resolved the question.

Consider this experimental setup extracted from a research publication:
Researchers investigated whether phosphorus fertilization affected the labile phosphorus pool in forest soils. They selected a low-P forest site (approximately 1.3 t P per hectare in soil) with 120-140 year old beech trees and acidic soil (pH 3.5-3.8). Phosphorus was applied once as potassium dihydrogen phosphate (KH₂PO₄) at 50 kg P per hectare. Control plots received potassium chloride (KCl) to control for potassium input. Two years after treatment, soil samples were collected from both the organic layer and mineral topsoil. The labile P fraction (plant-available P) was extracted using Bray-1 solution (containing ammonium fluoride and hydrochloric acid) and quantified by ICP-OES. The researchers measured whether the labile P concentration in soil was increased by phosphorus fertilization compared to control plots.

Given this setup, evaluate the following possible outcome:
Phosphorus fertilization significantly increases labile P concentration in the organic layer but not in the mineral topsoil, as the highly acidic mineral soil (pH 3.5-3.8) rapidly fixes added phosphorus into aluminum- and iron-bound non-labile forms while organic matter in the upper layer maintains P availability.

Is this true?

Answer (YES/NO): NO